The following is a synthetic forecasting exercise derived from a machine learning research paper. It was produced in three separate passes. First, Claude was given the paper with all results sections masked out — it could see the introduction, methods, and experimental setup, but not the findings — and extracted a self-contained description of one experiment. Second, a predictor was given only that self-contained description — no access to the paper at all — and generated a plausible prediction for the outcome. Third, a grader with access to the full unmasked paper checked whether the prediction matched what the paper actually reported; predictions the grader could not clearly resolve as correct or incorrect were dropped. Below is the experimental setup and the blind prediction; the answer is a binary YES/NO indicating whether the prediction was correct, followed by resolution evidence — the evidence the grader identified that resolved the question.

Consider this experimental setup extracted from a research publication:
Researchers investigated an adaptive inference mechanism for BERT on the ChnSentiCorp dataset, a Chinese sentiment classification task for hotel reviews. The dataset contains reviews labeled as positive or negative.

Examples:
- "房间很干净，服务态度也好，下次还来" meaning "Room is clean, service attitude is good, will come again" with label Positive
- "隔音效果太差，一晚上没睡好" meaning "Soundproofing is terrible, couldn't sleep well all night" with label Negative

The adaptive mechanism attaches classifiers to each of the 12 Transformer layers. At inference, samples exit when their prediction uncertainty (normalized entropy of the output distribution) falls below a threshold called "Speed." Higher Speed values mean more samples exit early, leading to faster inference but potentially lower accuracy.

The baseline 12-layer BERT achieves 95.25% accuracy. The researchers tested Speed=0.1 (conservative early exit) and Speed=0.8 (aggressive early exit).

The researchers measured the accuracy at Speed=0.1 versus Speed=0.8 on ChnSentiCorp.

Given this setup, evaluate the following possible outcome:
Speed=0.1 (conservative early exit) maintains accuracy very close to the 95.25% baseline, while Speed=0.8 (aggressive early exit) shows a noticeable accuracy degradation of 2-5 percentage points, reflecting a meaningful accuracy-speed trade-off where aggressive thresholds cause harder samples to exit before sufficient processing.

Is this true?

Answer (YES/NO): NO